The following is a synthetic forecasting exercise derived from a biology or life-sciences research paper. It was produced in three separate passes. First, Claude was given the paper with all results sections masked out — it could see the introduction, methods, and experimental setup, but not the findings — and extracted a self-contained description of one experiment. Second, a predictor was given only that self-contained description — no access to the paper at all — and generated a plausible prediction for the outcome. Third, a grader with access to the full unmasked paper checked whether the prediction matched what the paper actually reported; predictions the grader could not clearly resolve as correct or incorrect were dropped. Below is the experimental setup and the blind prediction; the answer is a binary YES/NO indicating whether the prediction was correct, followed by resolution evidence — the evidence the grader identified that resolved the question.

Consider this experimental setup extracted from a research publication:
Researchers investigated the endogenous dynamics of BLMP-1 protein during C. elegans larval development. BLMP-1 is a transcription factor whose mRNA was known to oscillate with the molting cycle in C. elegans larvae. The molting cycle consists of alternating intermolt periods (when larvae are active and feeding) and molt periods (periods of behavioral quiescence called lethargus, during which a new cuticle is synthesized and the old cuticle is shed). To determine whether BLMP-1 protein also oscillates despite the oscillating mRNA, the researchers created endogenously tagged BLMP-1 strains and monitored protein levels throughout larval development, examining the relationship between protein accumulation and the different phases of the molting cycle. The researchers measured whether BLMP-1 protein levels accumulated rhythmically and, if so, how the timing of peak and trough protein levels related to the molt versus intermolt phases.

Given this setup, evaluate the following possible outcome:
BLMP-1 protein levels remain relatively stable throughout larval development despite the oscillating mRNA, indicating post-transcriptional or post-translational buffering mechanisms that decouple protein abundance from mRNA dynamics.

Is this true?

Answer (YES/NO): NO